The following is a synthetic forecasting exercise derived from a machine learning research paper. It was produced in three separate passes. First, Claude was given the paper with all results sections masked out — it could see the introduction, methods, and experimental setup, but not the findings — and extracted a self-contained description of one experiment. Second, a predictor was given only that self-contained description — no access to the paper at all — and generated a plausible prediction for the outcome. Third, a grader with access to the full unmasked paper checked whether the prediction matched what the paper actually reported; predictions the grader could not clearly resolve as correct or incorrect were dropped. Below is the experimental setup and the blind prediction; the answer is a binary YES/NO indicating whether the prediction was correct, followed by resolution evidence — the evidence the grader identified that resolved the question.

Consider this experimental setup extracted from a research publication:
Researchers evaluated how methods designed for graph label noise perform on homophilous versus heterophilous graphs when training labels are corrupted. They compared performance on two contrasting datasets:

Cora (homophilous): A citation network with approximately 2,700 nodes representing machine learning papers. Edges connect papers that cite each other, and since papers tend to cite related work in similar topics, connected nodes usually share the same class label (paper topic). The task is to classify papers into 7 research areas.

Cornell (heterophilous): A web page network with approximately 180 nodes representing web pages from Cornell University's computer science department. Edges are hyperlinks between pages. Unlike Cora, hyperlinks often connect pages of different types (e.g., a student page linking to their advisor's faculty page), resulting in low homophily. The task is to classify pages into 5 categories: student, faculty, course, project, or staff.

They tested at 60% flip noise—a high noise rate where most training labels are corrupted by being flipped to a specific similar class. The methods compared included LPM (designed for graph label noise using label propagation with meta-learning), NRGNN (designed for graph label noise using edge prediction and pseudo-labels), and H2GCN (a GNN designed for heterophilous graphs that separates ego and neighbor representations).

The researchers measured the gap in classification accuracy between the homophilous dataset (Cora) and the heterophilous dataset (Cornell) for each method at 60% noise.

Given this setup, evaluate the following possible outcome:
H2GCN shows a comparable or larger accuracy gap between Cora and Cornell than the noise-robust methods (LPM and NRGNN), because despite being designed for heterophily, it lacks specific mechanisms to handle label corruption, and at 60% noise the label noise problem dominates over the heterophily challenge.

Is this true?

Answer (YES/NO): NO